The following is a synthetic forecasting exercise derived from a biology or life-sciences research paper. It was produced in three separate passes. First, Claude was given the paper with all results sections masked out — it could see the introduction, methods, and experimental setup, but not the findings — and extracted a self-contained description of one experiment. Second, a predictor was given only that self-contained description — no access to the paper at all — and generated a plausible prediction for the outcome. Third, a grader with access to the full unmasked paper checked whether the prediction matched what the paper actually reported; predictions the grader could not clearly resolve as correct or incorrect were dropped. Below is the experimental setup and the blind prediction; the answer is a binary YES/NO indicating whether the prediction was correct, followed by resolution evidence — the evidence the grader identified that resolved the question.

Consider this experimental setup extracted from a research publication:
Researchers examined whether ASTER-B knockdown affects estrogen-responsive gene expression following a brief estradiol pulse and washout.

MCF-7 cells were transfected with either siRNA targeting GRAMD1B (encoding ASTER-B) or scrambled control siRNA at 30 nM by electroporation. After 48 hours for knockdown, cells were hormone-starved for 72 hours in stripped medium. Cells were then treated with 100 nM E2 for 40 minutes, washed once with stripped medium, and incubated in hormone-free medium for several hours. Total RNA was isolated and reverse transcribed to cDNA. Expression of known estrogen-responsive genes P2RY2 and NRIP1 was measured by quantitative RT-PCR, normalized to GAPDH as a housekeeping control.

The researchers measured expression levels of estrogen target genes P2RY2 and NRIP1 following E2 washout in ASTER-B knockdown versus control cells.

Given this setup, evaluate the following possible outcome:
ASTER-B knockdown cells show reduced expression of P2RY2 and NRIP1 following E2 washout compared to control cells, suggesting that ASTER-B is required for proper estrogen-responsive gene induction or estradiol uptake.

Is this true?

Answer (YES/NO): YES